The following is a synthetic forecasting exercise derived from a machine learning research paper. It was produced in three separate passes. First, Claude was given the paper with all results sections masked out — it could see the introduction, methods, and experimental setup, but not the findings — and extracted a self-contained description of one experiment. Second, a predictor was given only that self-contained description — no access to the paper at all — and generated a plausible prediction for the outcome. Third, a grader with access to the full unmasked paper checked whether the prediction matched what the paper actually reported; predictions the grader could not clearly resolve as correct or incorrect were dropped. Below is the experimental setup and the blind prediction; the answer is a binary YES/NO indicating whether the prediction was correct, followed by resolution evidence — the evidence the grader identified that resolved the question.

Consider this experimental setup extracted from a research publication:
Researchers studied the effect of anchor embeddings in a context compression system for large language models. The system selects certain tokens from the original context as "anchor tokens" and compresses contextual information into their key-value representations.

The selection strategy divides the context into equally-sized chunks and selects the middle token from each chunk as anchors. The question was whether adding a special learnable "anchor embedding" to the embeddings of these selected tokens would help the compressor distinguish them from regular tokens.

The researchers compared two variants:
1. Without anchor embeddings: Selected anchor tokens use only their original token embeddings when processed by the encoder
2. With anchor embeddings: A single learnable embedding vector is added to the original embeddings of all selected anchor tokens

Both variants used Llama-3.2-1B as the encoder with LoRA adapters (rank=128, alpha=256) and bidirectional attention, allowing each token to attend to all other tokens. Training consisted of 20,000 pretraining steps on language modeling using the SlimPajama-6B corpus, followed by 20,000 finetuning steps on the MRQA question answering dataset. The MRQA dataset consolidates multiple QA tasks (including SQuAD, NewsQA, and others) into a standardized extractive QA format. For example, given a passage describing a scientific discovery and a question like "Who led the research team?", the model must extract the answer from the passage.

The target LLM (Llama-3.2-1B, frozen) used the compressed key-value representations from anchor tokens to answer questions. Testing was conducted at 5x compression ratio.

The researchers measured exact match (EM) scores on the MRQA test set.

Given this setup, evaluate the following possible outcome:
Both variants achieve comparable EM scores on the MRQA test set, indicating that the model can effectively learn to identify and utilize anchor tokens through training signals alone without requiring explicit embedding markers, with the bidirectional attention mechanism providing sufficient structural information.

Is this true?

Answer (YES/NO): NO